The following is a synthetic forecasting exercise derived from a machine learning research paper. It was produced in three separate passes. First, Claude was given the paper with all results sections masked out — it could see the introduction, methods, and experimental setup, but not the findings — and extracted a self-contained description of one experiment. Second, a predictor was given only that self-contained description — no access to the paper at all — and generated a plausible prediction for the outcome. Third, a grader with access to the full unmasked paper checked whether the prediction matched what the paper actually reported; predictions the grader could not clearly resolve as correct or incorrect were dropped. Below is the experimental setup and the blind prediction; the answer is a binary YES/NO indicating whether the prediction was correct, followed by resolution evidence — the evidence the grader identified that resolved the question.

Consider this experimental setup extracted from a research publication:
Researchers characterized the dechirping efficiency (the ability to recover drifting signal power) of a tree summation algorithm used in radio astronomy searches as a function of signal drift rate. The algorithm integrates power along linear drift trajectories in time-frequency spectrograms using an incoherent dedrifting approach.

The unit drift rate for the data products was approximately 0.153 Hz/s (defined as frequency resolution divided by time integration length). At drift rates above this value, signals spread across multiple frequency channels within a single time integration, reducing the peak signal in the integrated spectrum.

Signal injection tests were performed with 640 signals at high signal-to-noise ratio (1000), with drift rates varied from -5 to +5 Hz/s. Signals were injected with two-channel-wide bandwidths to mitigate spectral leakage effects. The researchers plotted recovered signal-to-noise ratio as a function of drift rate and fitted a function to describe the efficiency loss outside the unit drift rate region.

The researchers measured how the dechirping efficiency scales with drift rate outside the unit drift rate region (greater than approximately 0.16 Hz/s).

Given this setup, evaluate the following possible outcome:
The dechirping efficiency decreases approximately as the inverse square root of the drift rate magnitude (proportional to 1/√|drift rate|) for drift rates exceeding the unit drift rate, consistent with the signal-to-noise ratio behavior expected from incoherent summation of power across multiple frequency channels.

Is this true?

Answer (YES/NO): NO